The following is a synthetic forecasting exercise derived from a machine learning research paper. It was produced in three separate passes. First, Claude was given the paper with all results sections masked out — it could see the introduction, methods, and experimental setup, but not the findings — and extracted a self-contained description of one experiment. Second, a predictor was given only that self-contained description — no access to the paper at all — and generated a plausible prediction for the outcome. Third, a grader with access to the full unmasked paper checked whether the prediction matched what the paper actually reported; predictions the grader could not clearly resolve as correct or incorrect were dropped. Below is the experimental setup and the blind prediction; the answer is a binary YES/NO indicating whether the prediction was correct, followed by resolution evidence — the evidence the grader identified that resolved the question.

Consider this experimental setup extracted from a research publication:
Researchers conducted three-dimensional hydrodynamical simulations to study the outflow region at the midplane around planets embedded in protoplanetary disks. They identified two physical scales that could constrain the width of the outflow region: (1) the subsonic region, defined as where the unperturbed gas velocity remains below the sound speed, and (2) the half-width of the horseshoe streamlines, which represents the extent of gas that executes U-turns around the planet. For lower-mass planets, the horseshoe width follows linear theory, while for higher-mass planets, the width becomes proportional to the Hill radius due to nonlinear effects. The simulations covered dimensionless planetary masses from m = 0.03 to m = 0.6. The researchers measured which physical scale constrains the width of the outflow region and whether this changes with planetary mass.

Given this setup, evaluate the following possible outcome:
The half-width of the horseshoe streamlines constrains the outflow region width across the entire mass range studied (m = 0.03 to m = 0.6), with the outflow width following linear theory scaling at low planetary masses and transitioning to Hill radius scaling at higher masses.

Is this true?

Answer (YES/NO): NO